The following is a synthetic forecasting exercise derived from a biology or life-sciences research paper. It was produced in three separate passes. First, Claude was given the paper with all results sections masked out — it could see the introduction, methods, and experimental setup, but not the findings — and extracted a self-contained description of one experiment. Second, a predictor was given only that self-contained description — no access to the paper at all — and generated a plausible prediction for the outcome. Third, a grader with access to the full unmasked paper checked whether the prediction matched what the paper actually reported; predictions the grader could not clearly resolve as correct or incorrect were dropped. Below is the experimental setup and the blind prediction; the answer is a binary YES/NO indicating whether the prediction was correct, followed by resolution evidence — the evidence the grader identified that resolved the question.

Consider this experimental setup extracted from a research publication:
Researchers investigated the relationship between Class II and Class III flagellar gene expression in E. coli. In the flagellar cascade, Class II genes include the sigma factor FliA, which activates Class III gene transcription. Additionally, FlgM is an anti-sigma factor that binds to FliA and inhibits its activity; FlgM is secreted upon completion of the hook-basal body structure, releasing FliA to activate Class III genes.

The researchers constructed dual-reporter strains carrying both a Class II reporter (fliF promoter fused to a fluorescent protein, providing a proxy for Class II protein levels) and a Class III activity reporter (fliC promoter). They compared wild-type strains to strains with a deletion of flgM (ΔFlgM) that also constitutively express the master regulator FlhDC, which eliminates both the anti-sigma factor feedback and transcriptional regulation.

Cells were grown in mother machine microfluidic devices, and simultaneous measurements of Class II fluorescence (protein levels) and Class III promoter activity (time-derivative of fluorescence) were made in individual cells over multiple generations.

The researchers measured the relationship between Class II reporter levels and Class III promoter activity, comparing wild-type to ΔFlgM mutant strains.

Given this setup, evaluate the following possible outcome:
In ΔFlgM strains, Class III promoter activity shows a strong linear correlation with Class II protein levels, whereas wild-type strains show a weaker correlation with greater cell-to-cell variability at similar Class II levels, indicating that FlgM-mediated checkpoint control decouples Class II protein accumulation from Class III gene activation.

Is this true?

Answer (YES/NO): NO